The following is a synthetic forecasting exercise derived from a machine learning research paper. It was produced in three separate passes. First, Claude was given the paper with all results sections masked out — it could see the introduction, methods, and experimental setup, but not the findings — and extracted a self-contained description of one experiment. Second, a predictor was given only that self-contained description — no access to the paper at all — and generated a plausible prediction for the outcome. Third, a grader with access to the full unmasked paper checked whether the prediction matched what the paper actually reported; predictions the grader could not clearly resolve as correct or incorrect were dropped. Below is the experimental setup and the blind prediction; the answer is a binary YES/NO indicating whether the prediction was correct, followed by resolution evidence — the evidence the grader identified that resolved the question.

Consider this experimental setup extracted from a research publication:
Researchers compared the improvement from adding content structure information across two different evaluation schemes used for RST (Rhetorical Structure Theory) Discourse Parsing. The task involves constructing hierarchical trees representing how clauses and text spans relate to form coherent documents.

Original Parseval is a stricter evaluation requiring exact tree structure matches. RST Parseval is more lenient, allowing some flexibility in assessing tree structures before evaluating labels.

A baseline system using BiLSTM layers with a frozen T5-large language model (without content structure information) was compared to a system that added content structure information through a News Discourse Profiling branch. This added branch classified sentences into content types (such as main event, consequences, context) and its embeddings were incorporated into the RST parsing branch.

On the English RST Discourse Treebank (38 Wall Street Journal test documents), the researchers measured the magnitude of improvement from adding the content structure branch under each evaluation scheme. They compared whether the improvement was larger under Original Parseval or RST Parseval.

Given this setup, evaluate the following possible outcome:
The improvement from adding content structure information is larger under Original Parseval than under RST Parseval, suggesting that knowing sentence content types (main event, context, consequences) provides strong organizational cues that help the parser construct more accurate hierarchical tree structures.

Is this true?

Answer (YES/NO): YES